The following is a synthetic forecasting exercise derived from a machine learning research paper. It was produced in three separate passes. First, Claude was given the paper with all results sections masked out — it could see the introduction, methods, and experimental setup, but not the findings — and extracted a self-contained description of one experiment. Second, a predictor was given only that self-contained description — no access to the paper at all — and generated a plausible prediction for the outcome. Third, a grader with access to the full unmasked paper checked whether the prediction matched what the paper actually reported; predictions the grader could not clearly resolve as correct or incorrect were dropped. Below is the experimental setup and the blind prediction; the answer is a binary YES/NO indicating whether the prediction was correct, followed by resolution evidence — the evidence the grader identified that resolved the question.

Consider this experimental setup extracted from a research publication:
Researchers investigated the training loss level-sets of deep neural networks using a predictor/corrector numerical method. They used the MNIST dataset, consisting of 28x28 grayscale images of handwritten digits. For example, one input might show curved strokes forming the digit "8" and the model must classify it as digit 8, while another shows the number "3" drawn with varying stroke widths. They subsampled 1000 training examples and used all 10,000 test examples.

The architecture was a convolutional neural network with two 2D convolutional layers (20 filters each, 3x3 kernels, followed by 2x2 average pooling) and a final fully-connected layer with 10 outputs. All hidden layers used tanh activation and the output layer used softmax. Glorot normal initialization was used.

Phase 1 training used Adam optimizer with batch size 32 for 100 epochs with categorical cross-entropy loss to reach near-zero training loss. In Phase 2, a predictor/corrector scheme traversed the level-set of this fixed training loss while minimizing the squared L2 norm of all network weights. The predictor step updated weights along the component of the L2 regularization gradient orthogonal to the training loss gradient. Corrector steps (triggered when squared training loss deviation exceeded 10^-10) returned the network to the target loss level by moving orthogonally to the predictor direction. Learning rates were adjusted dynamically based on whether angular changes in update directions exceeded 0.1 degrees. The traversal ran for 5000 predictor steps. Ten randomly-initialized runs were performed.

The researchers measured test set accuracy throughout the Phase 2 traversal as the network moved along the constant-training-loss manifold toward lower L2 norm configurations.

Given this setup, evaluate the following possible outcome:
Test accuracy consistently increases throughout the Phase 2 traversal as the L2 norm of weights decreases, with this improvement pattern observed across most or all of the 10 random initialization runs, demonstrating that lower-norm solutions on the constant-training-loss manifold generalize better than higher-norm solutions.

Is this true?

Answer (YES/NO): YES